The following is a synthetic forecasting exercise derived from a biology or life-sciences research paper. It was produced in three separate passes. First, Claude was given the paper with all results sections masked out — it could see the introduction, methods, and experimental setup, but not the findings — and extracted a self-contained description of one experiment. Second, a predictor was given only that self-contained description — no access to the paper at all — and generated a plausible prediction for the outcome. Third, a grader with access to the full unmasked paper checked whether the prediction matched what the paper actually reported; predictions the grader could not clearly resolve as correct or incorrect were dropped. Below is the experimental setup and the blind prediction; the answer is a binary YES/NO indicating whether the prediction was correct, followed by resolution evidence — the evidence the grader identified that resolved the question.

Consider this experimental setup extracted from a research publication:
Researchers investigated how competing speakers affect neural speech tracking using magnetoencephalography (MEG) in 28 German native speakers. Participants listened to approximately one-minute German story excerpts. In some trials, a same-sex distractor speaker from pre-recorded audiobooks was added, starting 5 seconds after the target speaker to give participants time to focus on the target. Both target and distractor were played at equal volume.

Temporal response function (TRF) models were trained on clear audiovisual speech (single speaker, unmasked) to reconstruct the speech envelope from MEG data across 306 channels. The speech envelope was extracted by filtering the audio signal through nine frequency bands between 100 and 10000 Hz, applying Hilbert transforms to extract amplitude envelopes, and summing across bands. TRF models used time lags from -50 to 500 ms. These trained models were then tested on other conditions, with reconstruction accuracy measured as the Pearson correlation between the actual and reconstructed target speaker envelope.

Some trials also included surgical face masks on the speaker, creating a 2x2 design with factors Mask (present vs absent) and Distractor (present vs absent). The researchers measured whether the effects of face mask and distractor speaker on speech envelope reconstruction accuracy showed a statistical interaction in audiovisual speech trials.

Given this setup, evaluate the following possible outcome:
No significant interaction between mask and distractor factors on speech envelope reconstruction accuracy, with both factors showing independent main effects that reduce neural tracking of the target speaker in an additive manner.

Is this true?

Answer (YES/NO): NO